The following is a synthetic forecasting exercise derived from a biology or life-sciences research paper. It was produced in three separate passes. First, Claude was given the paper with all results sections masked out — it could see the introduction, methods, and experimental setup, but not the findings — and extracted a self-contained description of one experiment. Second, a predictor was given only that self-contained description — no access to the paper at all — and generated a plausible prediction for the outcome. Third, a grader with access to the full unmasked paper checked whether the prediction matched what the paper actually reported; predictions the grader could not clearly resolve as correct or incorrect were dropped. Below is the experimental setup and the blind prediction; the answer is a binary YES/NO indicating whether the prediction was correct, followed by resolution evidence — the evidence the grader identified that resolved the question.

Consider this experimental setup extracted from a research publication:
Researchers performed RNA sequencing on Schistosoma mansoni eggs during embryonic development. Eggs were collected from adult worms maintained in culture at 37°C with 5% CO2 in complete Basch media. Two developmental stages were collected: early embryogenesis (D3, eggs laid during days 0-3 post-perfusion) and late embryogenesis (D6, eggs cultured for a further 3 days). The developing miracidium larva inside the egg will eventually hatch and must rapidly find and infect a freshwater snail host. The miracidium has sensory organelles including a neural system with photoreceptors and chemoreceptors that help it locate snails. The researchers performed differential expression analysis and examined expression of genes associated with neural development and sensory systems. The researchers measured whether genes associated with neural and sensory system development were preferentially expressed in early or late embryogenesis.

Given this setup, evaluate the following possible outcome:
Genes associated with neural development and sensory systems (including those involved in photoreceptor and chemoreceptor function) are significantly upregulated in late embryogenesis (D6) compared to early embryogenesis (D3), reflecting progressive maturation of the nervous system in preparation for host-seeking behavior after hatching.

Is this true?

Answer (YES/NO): YES